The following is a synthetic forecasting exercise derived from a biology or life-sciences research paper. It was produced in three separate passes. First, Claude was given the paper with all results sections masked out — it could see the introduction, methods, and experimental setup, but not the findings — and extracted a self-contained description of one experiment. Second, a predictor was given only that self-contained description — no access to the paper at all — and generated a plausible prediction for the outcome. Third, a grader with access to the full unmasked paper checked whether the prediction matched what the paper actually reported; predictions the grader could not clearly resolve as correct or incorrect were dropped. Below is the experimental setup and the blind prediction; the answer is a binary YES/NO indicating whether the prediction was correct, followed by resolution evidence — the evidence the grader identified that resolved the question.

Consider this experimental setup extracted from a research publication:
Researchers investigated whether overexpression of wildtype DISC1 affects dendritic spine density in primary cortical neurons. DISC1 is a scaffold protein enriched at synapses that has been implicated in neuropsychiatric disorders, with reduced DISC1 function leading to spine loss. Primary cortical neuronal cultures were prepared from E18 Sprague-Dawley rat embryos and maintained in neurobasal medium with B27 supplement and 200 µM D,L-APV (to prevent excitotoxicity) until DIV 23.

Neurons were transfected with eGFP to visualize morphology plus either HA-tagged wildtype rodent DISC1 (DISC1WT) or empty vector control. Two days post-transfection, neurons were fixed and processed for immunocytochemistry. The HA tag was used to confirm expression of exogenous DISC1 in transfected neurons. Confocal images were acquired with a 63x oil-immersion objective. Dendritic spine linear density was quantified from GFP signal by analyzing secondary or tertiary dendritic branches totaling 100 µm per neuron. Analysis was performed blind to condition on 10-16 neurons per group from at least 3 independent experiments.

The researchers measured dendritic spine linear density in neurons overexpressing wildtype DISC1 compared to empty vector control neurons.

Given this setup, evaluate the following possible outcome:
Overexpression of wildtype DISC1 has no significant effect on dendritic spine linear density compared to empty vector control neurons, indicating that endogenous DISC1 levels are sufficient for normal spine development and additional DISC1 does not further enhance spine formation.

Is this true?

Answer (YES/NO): NO